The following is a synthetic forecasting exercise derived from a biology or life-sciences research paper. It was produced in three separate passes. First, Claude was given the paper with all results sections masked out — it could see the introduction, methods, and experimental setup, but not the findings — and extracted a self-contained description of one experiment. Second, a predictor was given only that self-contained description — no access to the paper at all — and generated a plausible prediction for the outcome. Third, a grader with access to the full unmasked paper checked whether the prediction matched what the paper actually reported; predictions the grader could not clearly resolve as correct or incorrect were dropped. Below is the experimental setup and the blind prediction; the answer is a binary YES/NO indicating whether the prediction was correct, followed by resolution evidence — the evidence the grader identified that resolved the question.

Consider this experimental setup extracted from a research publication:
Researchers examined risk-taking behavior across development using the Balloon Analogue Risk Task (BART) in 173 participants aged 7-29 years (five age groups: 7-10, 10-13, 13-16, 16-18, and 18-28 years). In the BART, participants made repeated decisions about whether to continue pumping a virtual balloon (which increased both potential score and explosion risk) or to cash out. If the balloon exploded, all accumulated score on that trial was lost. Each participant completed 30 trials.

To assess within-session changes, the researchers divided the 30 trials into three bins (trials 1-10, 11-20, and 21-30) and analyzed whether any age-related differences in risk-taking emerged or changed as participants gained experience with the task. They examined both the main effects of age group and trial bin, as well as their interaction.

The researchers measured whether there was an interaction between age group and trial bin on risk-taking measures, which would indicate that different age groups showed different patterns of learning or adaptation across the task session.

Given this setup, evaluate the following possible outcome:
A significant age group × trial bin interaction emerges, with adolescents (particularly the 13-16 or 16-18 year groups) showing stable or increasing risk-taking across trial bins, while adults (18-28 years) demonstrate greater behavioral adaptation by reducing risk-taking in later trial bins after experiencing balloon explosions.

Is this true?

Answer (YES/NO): NO